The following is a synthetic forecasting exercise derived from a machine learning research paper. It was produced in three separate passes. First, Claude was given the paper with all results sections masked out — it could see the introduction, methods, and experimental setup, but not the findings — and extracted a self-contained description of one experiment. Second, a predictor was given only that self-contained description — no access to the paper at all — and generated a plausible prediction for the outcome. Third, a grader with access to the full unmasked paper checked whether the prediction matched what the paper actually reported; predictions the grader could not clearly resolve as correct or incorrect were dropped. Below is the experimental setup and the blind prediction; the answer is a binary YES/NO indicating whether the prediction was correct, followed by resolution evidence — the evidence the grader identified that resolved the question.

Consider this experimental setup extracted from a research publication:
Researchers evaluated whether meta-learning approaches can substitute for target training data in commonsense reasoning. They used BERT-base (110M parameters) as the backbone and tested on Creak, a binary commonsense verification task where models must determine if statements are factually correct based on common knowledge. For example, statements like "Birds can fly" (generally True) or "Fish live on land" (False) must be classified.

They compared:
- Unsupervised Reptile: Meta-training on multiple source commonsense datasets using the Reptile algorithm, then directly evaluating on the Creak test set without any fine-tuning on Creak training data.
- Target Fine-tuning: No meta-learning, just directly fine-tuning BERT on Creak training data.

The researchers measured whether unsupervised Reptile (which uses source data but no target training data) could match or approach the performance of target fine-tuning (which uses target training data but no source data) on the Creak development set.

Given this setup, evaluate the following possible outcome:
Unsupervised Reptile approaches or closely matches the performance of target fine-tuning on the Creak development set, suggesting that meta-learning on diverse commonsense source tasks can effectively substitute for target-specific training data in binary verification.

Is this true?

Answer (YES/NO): NO